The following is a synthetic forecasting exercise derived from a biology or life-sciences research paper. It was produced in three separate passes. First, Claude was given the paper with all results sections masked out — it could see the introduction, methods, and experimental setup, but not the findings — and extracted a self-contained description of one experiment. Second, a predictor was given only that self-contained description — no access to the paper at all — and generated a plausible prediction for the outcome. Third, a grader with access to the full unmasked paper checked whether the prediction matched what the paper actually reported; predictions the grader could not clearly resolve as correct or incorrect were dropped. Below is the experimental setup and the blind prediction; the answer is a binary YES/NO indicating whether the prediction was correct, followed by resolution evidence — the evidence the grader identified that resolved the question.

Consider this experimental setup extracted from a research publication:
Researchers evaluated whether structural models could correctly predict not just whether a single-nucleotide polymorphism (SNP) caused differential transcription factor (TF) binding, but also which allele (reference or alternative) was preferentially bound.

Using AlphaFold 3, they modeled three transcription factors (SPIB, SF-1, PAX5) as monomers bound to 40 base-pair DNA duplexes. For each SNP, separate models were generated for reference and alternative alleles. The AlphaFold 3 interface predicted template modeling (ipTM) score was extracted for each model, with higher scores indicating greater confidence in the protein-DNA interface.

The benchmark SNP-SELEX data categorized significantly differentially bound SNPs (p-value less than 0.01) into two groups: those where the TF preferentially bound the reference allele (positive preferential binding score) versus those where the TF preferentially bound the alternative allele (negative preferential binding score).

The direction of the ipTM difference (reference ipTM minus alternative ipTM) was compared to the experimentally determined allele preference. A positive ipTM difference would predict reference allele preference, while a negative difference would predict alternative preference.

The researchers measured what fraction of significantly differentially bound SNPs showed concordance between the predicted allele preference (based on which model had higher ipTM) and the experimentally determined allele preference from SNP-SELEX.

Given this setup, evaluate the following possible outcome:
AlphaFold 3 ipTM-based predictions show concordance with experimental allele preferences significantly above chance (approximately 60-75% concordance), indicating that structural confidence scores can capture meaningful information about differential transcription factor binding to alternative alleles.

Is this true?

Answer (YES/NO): YES